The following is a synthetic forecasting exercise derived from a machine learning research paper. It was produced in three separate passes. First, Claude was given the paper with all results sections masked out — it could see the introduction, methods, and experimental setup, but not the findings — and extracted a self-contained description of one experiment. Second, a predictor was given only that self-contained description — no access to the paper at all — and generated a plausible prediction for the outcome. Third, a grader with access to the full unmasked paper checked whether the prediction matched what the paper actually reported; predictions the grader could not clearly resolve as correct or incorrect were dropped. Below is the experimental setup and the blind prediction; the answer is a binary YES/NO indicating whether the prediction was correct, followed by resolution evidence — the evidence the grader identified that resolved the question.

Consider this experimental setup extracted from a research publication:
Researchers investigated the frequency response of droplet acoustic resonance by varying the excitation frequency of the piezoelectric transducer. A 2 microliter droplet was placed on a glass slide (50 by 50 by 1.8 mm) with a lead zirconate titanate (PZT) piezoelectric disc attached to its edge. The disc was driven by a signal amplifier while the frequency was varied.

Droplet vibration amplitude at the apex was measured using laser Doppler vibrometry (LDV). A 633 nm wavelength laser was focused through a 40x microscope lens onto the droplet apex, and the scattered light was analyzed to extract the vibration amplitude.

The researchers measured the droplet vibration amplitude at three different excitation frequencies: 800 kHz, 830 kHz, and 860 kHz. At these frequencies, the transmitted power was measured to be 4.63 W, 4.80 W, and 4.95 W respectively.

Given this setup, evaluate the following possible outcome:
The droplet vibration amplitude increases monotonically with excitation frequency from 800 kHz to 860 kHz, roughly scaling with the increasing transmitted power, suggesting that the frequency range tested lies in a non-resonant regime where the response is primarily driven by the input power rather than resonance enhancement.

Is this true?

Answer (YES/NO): NO